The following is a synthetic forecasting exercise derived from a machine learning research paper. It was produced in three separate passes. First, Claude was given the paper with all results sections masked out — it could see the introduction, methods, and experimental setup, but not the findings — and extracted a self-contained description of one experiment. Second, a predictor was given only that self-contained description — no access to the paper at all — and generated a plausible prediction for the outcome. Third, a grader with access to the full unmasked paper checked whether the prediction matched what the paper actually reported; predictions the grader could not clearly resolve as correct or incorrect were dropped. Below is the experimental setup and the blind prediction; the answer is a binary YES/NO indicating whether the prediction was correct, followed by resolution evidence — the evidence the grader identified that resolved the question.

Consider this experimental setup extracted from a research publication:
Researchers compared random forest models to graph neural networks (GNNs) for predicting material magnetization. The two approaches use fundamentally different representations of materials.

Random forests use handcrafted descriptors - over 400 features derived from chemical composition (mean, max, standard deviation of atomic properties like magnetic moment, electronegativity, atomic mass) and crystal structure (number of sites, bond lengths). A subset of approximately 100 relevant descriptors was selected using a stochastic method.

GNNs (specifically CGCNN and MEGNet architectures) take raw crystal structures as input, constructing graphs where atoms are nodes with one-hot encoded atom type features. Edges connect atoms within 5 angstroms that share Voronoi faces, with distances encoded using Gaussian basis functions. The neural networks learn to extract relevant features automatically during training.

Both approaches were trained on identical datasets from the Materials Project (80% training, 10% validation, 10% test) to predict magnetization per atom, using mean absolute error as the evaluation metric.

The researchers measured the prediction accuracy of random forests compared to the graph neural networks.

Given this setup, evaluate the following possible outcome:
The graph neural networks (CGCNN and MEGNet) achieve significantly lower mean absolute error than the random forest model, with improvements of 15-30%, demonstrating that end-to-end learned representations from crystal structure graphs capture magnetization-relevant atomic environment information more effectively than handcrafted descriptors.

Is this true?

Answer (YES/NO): NO